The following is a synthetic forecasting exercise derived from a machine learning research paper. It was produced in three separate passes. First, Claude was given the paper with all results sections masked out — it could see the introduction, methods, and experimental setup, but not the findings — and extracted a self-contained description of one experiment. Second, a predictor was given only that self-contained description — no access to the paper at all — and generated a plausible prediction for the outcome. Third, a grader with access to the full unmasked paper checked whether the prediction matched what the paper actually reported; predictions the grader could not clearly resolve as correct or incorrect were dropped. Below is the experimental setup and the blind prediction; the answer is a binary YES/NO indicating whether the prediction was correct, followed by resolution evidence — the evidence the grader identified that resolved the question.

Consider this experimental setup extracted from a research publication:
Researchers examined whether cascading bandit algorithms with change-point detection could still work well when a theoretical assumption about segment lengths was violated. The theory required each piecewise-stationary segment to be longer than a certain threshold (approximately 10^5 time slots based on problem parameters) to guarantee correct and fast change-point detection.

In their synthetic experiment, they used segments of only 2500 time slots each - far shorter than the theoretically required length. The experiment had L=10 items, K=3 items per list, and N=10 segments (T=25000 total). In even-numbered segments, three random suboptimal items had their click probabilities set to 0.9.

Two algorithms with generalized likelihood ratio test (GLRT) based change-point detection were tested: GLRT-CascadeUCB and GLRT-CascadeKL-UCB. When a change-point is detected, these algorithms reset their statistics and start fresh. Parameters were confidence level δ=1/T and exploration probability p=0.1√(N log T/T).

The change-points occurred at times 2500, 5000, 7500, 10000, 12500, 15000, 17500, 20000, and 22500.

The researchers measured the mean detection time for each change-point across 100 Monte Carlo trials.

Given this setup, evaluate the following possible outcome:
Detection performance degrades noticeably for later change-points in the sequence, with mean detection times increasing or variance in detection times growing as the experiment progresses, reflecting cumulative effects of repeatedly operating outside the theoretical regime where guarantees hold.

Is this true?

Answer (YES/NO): NO